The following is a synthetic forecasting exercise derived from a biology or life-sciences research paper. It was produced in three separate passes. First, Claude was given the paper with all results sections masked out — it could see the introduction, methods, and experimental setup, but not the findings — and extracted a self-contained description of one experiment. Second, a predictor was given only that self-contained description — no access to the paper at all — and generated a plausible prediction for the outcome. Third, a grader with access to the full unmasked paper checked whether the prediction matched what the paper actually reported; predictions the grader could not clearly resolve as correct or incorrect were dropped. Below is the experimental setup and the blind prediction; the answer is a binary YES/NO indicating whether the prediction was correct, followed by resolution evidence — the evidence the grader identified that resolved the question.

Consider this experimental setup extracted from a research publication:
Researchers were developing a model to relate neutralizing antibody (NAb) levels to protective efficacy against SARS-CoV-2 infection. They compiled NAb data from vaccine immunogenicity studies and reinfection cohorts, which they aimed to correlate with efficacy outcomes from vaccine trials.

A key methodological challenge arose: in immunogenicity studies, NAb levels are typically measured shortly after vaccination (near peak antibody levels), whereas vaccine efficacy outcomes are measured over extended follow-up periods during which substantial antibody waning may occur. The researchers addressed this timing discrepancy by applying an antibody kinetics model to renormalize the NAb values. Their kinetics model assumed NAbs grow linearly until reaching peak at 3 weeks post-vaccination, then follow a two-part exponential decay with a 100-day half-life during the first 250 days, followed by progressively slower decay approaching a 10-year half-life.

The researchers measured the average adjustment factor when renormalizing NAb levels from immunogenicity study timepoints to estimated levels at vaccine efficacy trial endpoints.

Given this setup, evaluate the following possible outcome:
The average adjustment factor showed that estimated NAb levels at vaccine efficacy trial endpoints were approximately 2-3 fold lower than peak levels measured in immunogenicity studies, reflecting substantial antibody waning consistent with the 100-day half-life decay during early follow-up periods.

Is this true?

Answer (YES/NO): YES